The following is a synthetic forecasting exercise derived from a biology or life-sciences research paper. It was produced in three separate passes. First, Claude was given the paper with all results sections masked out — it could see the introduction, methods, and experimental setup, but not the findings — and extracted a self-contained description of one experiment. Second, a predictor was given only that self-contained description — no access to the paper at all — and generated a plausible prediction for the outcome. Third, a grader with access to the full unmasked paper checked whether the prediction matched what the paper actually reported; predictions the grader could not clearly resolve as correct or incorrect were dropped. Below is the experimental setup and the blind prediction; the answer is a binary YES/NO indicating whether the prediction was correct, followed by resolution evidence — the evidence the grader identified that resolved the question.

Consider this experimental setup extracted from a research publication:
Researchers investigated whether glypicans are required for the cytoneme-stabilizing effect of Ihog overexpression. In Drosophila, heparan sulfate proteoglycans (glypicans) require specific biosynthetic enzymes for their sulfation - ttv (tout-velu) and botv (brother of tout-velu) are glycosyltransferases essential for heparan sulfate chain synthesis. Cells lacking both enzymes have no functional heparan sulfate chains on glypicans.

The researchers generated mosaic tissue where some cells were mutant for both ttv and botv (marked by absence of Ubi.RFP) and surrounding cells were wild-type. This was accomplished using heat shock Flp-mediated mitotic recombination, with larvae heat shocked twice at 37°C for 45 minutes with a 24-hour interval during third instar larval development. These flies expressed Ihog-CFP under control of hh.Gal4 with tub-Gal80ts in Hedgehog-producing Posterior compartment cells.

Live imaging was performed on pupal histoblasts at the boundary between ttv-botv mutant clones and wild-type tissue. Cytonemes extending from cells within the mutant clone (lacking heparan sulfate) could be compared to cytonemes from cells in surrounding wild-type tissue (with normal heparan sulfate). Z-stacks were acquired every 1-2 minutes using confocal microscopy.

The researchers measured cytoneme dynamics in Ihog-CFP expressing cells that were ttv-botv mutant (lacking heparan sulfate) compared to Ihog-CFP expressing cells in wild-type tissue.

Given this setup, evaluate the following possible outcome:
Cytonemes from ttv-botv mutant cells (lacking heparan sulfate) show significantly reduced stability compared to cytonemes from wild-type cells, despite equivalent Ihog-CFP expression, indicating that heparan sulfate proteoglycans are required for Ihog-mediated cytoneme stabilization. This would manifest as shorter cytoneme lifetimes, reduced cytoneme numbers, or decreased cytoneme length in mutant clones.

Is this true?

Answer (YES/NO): NO